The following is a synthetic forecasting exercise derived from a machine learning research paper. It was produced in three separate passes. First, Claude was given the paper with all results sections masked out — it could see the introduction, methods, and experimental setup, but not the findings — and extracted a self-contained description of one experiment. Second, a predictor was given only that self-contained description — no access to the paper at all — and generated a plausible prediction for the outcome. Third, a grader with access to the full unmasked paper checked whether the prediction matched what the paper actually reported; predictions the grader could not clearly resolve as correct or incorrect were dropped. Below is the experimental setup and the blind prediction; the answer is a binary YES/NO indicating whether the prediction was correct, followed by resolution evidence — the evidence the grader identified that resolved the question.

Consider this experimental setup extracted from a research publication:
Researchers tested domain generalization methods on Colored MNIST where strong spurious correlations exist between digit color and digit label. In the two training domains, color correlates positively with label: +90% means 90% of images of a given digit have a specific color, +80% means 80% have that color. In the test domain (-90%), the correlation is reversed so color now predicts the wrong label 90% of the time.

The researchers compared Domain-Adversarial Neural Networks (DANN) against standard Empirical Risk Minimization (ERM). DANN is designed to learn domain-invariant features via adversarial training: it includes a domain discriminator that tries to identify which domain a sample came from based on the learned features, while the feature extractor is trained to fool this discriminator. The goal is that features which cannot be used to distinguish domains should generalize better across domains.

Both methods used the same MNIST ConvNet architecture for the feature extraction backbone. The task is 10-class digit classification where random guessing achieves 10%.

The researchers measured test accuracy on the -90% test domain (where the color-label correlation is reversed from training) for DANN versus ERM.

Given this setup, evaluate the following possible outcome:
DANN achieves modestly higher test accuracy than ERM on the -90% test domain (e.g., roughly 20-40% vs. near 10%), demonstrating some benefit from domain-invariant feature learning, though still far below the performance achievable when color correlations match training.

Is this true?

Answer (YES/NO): NO